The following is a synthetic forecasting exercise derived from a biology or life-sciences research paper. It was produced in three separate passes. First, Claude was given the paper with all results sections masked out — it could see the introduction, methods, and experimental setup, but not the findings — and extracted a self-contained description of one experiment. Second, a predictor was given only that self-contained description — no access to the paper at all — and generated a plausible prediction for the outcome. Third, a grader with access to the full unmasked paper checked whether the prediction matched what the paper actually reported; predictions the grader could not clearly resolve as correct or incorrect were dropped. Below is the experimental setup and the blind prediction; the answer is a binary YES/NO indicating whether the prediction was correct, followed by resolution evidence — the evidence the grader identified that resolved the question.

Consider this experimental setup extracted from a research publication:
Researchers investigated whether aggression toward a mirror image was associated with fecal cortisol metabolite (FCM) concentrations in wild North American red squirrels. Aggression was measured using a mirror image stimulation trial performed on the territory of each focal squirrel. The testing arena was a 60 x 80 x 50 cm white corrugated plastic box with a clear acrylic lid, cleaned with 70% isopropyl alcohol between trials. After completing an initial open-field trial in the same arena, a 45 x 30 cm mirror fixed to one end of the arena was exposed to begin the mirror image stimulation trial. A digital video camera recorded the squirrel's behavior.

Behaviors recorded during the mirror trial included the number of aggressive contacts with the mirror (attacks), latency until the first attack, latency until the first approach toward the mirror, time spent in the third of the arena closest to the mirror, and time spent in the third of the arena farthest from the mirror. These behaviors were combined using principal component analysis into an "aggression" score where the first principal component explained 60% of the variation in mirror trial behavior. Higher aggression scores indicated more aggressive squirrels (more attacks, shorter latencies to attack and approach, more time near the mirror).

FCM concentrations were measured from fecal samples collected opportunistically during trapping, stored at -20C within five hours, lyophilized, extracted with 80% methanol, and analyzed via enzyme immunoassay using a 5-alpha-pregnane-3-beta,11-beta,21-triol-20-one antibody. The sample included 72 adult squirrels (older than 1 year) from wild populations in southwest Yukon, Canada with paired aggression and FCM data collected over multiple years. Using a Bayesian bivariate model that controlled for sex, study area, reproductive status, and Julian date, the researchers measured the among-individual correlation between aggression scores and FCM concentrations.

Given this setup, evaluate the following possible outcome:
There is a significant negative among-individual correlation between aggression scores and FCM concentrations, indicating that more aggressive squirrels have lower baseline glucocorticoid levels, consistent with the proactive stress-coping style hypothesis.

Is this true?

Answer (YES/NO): NO